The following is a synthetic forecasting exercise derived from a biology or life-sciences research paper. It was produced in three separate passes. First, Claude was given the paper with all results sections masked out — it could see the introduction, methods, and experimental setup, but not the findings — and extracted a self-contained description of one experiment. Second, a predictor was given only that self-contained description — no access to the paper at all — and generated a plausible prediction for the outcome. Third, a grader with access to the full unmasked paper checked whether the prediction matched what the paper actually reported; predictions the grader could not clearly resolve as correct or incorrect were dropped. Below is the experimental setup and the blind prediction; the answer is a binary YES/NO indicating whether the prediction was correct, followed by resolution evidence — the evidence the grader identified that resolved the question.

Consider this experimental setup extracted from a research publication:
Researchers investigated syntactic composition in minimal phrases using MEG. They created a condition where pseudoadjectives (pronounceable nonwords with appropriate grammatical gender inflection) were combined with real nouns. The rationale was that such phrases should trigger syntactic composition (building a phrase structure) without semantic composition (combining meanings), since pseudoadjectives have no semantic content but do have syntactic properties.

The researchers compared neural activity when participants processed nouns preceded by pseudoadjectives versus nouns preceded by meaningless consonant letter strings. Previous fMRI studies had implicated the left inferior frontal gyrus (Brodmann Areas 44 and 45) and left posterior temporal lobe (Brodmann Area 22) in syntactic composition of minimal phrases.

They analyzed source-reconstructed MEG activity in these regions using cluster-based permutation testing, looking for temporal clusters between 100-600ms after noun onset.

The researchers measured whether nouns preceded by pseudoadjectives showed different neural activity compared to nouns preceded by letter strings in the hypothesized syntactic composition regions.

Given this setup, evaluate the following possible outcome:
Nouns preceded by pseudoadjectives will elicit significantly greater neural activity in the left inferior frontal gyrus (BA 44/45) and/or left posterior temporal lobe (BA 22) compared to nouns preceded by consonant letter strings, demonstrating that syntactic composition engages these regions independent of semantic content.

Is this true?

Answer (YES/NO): NO